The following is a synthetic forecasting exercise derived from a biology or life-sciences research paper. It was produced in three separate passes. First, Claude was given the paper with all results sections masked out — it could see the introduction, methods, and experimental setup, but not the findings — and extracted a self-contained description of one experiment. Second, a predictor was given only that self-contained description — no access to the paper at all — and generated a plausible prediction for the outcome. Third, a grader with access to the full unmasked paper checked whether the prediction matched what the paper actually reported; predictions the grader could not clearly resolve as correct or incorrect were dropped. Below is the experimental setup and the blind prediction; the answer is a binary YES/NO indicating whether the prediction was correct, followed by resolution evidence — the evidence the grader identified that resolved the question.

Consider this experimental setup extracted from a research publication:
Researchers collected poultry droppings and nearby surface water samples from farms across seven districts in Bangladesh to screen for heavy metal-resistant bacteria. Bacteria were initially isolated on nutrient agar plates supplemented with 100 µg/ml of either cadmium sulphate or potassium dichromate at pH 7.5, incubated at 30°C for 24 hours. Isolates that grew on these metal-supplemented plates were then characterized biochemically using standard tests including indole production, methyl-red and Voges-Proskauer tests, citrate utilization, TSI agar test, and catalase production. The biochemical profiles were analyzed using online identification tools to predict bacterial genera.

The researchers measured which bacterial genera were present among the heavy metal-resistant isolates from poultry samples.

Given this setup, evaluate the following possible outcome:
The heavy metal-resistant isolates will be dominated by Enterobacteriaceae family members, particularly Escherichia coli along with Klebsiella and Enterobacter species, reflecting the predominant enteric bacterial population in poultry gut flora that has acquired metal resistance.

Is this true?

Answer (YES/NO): NO